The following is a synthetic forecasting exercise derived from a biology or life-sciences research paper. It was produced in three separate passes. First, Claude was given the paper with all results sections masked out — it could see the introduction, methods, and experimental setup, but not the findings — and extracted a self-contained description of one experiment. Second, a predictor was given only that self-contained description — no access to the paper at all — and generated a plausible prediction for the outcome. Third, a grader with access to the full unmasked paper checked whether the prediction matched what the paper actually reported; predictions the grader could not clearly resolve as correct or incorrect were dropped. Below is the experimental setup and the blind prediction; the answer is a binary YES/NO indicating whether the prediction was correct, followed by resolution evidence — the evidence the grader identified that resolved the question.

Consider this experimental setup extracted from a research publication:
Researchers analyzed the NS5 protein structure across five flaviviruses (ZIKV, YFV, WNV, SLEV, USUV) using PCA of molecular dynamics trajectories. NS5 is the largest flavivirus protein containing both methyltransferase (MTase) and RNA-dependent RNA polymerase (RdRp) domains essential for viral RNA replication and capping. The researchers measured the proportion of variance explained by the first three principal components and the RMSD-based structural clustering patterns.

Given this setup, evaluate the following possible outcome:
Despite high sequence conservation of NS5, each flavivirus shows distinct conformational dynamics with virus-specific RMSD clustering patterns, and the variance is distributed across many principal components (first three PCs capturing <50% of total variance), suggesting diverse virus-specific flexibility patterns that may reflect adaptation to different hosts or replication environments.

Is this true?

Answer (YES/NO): NO